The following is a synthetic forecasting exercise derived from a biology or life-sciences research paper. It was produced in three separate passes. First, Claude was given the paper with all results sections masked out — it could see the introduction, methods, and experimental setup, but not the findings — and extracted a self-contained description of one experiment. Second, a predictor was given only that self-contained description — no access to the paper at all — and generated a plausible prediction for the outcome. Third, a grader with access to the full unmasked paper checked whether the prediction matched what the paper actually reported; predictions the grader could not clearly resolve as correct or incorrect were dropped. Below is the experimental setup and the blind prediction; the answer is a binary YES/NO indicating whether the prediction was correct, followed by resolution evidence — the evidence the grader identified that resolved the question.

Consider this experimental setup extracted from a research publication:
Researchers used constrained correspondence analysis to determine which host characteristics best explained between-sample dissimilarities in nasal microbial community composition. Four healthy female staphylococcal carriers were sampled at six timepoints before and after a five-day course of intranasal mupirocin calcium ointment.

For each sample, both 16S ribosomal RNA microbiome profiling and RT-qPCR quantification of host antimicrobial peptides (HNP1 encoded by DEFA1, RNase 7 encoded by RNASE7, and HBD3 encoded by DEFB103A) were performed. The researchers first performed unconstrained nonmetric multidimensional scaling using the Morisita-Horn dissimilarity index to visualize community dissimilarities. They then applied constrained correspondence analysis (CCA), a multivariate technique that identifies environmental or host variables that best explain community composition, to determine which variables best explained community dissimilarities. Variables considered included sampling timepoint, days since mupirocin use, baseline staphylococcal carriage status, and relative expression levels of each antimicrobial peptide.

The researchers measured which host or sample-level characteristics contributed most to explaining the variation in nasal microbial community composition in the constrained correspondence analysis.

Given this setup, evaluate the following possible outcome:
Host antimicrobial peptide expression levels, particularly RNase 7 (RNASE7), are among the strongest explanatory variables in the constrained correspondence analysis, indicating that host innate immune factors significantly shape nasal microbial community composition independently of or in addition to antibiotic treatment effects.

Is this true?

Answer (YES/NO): NO